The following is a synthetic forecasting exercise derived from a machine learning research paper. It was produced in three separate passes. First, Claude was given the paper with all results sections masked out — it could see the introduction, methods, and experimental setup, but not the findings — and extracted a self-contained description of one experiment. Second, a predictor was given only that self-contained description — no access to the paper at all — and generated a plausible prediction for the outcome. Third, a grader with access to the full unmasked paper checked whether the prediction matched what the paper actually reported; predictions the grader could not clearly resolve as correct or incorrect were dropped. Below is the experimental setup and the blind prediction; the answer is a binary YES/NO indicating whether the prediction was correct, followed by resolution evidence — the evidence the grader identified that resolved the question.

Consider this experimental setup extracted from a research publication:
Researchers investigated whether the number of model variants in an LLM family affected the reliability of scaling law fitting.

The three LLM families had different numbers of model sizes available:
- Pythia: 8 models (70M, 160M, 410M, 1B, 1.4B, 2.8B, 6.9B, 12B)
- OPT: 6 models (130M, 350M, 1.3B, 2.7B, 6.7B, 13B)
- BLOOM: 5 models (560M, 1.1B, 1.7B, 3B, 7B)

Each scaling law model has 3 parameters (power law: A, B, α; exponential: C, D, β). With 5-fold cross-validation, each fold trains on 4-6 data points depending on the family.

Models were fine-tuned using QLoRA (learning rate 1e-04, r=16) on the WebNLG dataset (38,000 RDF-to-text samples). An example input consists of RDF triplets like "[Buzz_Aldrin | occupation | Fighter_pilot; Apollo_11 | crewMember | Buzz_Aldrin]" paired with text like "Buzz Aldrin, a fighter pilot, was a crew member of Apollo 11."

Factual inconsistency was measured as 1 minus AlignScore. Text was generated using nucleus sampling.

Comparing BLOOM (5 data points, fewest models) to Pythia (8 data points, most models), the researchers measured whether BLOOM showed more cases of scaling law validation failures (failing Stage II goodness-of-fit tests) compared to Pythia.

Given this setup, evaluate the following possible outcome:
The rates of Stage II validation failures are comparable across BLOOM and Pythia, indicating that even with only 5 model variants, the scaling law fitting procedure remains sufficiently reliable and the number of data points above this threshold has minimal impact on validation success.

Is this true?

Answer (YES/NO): NO